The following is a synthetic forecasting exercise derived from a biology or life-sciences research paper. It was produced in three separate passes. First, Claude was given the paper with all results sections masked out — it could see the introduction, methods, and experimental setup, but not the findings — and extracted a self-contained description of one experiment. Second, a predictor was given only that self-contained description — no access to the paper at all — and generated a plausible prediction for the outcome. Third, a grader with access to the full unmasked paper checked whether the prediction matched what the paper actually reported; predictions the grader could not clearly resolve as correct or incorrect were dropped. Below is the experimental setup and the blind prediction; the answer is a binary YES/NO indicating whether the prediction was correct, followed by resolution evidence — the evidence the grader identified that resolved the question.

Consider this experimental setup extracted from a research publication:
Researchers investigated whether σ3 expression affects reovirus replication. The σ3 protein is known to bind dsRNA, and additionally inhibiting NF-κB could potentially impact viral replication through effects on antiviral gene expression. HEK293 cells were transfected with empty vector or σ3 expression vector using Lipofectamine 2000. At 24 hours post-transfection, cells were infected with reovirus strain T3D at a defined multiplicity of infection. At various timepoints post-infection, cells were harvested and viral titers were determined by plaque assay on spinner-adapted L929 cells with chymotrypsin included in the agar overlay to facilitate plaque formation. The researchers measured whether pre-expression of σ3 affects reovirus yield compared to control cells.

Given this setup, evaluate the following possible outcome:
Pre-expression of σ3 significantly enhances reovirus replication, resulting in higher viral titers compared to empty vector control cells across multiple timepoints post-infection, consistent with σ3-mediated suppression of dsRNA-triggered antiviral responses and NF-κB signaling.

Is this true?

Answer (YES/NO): NO